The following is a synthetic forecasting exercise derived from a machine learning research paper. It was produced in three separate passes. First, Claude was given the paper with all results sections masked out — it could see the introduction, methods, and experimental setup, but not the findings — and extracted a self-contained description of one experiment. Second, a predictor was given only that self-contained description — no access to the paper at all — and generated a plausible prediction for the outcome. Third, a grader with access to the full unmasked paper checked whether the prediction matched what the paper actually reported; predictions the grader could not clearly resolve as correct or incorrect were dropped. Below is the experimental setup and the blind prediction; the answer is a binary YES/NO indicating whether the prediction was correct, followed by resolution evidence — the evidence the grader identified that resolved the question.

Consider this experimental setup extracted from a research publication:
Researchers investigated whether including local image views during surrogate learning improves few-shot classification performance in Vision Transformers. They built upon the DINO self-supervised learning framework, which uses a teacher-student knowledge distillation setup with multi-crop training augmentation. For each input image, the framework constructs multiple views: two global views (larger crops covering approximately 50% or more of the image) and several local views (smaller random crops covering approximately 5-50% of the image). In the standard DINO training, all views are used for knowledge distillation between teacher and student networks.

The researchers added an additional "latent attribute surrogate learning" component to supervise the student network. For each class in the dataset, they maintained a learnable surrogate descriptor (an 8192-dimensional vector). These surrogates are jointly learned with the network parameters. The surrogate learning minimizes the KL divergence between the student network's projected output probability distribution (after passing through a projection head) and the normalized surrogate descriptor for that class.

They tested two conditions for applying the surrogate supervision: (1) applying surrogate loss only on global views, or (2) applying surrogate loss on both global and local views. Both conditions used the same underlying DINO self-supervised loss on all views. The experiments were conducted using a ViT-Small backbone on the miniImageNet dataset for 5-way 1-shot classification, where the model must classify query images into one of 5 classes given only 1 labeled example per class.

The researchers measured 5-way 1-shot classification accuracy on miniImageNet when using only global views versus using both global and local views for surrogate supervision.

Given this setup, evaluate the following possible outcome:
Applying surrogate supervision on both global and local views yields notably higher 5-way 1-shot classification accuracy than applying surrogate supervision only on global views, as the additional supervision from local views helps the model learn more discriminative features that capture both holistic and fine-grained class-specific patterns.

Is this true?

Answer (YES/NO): NO